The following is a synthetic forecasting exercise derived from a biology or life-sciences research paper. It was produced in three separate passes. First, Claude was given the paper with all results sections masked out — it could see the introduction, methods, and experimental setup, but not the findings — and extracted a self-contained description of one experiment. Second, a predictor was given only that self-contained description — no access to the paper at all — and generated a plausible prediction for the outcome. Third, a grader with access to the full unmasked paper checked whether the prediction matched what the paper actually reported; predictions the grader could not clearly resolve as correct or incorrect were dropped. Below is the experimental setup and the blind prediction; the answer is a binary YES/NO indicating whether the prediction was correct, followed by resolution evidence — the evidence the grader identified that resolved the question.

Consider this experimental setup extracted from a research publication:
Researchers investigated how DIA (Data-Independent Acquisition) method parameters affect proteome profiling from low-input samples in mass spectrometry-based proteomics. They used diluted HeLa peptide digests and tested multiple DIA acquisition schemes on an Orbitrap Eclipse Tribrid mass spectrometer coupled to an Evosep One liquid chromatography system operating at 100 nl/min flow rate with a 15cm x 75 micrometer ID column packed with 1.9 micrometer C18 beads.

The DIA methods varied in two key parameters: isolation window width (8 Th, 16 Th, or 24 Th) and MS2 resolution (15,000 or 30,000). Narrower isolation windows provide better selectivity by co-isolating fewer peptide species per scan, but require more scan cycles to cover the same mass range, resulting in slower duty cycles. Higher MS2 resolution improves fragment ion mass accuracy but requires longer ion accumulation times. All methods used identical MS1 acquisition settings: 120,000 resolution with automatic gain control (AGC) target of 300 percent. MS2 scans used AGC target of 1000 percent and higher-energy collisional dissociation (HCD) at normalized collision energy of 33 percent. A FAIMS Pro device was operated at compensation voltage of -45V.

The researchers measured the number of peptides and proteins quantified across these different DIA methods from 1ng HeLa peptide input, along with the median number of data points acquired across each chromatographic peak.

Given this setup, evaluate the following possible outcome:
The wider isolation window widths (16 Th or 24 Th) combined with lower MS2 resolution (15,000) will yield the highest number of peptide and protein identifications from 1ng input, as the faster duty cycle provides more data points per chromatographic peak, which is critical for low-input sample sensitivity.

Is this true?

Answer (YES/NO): NO